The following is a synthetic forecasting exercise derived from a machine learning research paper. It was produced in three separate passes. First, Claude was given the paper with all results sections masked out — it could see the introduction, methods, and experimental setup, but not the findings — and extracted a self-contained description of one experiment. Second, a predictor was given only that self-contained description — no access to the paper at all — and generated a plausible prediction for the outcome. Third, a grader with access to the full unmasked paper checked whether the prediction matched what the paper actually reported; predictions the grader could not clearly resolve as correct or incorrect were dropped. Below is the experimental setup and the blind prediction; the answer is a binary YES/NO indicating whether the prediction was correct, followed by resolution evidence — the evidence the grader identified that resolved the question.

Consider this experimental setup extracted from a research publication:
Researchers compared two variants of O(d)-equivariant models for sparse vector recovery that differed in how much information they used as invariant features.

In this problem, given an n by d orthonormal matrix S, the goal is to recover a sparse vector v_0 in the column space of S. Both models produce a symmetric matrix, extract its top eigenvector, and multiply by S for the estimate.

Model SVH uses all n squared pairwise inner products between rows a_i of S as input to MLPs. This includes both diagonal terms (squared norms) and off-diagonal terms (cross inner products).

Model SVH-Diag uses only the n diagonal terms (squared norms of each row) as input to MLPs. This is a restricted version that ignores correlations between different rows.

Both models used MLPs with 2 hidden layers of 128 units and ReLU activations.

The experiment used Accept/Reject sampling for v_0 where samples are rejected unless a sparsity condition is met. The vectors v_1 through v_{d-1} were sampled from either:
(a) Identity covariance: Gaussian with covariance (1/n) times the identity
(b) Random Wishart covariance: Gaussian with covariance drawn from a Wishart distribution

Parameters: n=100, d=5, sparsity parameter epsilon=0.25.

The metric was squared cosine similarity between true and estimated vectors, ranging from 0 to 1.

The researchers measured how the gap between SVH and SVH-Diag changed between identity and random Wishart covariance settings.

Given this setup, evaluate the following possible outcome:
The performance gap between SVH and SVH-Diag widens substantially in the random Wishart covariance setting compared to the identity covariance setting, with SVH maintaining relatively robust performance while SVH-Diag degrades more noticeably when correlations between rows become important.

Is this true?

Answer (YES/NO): NO